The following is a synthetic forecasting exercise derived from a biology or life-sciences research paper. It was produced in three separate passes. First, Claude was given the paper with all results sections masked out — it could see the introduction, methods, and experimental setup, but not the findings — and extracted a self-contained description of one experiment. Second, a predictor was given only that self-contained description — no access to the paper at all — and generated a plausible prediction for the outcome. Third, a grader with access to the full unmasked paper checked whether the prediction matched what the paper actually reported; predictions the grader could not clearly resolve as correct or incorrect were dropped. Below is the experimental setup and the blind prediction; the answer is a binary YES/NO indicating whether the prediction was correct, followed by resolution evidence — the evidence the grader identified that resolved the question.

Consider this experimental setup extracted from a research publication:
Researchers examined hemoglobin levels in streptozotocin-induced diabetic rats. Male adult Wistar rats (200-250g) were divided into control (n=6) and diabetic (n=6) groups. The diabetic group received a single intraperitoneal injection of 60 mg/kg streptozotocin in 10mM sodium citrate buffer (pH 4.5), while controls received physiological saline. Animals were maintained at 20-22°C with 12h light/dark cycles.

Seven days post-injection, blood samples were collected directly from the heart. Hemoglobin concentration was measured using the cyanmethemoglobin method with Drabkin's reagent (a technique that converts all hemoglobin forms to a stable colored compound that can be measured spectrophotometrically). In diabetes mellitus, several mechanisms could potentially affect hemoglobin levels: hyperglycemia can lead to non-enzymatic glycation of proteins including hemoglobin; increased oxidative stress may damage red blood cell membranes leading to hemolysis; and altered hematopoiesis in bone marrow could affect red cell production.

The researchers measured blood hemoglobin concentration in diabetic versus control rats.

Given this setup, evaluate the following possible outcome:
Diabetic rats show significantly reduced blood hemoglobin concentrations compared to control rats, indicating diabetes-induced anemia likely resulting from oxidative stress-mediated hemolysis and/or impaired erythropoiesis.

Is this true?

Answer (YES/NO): YES